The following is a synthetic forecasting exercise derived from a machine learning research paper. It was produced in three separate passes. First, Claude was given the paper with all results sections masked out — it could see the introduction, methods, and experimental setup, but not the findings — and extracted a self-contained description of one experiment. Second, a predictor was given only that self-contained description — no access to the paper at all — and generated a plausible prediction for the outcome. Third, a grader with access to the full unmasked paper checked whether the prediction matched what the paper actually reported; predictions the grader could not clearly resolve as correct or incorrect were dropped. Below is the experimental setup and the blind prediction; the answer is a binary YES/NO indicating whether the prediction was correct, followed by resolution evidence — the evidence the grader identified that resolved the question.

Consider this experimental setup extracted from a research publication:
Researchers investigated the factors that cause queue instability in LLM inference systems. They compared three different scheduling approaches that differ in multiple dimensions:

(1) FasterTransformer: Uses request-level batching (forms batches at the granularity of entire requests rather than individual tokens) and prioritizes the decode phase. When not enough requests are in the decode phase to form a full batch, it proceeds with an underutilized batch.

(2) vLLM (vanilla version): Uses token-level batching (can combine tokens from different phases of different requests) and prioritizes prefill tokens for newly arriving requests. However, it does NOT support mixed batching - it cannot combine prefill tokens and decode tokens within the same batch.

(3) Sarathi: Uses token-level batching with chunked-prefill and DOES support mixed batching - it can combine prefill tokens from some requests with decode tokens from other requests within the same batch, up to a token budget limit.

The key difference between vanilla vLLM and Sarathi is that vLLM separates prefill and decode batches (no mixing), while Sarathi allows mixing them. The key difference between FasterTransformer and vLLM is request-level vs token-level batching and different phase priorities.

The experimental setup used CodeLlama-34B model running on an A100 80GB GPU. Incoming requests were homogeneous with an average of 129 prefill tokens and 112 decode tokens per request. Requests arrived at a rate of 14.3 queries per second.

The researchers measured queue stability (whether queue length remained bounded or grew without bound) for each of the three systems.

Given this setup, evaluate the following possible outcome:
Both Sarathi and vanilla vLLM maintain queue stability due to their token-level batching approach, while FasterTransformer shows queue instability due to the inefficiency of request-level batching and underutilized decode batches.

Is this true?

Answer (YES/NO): NO